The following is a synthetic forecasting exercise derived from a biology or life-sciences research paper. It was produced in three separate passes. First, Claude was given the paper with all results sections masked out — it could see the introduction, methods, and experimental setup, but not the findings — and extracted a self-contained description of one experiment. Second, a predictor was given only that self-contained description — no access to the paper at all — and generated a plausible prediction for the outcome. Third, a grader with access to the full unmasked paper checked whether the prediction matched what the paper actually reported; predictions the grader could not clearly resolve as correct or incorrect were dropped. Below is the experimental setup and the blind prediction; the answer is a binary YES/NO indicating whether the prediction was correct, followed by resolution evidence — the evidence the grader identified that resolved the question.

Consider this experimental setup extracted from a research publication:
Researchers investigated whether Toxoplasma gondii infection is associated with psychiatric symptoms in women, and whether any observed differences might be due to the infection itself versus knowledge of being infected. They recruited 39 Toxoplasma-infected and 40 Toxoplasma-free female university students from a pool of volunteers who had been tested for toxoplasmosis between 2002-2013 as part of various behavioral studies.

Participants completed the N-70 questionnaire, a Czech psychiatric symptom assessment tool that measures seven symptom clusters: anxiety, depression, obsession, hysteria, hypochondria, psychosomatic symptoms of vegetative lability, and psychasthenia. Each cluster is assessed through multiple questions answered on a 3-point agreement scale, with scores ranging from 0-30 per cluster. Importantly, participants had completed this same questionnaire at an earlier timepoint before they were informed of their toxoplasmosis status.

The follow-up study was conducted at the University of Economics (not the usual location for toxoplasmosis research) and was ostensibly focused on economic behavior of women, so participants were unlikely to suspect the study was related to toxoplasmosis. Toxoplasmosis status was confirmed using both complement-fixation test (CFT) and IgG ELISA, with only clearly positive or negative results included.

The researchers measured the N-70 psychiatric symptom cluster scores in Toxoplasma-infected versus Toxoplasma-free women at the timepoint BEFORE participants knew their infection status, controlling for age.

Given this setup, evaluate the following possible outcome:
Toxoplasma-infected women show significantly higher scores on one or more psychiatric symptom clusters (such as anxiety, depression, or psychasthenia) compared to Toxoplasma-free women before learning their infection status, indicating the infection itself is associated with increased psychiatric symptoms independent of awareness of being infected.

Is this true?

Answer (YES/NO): NO